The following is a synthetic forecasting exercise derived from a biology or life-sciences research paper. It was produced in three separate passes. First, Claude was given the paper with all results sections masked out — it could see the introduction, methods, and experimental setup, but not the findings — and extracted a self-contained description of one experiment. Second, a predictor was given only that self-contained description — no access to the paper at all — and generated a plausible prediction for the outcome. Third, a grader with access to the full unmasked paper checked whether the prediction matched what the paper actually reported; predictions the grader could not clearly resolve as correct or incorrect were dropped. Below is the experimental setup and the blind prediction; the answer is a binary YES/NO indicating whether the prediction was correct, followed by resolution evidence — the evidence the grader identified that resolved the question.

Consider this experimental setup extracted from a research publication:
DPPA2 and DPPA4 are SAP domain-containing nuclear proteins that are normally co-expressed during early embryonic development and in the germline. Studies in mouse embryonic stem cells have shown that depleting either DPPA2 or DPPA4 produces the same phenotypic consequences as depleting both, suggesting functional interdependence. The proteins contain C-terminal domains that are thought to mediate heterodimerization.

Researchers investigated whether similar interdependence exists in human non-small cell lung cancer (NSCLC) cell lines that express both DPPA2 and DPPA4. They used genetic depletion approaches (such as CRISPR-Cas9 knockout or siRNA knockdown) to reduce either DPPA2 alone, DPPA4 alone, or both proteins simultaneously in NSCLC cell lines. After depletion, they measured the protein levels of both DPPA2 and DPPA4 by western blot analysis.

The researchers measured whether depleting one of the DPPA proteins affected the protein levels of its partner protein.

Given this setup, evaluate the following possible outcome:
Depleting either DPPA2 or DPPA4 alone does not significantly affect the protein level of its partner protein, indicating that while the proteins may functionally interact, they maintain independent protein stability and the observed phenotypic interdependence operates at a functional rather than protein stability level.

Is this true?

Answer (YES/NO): NO